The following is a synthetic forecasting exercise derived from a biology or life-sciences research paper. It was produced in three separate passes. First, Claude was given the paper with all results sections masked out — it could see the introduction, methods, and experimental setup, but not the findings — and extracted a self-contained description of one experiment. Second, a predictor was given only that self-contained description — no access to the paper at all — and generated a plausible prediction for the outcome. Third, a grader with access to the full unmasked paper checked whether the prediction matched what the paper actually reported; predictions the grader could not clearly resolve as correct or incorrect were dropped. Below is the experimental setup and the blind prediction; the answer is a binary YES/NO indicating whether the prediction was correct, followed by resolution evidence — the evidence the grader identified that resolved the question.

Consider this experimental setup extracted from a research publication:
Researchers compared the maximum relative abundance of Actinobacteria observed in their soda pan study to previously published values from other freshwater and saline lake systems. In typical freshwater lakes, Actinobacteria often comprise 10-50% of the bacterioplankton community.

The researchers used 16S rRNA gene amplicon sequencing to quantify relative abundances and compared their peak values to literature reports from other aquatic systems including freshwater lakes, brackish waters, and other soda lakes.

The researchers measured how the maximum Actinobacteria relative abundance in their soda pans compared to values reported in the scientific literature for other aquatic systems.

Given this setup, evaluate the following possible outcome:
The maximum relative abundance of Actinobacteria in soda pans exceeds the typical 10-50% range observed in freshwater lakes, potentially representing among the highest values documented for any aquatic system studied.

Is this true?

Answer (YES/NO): YES